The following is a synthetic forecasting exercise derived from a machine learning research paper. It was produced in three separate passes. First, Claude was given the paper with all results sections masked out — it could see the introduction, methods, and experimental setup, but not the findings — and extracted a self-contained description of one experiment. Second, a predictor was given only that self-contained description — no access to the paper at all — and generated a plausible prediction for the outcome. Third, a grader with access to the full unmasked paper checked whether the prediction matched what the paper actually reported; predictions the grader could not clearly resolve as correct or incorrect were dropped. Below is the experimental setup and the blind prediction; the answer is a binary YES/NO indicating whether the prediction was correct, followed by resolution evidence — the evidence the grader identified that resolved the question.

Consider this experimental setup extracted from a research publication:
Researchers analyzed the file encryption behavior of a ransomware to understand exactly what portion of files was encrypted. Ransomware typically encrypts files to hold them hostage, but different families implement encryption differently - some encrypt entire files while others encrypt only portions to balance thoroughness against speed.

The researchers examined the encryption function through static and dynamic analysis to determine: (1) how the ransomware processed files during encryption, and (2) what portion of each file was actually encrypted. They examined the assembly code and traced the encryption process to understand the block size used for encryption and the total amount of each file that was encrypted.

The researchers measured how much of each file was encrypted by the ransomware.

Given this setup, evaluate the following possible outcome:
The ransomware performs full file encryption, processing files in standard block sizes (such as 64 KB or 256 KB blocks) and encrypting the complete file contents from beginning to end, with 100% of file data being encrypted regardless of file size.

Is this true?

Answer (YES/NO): NO